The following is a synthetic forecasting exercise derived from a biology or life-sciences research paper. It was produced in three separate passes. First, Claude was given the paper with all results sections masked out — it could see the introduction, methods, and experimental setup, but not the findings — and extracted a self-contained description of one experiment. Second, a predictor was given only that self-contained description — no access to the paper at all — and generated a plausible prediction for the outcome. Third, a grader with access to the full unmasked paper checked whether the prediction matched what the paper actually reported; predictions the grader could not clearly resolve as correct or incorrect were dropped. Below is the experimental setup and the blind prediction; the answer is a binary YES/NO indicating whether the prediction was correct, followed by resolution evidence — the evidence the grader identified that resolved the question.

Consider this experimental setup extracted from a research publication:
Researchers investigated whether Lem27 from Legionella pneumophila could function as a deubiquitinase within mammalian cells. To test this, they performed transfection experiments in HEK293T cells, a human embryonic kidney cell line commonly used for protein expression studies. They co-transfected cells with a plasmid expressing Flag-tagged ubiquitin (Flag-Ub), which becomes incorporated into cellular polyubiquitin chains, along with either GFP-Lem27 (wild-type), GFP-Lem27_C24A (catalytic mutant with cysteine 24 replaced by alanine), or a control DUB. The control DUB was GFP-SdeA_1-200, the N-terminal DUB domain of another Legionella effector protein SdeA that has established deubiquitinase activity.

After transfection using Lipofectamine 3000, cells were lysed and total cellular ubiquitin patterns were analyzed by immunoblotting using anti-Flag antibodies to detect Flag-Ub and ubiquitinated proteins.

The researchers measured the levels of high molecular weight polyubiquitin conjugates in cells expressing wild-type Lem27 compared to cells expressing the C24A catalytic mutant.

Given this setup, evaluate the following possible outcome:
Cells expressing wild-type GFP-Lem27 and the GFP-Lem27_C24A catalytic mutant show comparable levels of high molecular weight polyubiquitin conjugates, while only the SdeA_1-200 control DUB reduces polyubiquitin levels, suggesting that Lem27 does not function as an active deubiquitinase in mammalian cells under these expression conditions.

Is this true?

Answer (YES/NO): NO